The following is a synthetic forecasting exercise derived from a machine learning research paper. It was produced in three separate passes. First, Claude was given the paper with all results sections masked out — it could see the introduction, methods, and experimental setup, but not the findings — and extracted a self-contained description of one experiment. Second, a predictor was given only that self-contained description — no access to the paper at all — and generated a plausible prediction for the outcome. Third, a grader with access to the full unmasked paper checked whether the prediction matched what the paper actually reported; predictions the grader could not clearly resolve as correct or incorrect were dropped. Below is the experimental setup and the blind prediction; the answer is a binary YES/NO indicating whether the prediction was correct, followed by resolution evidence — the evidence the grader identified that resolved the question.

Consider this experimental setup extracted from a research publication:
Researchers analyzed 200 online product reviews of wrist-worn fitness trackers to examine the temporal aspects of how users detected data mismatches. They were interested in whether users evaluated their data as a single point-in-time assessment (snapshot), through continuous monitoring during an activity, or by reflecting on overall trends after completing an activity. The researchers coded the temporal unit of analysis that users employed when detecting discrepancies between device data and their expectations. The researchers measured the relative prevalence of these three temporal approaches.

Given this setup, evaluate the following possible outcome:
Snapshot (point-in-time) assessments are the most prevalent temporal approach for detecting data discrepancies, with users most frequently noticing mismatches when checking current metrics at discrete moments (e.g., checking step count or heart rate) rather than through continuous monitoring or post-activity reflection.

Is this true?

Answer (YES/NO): NO